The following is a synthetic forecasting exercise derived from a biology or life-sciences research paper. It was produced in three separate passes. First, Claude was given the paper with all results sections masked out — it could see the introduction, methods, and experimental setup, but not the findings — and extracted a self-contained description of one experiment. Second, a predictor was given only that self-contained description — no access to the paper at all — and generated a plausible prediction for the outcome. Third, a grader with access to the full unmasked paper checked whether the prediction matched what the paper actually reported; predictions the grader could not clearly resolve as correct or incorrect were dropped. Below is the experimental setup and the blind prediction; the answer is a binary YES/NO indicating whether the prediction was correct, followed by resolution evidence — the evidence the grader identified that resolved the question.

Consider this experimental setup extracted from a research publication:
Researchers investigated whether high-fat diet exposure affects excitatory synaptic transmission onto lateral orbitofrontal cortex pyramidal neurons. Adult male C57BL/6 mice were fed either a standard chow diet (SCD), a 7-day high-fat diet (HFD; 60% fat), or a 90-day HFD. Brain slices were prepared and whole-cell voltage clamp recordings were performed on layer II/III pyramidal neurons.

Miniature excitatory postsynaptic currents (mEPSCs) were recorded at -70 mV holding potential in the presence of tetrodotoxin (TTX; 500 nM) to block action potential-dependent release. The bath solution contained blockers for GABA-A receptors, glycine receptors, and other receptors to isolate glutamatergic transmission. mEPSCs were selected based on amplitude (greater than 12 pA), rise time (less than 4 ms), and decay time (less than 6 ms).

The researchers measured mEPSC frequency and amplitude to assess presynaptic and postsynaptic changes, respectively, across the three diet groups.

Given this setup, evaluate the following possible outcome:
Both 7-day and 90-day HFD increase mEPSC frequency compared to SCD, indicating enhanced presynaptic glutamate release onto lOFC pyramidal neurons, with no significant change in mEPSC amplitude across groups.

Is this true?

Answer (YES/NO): NO